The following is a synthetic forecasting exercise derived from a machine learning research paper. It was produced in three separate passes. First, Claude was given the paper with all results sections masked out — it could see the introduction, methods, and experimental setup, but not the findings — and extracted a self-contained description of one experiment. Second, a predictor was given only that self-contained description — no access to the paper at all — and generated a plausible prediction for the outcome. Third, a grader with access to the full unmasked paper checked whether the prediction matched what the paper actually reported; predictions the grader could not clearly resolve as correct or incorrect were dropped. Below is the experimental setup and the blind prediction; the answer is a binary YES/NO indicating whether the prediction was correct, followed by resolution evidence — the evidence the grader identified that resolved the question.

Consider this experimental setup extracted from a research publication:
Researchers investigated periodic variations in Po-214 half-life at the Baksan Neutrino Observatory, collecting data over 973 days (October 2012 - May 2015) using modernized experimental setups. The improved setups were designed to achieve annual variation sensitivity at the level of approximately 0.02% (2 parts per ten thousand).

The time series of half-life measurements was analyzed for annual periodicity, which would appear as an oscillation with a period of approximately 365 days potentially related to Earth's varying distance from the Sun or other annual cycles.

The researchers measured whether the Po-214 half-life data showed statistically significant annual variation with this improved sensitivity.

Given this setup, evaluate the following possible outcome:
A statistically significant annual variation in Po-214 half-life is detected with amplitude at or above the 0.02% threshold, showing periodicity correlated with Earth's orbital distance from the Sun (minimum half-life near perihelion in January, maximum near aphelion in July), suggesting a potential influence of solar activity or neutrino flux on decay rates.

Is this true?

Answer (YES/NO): NO